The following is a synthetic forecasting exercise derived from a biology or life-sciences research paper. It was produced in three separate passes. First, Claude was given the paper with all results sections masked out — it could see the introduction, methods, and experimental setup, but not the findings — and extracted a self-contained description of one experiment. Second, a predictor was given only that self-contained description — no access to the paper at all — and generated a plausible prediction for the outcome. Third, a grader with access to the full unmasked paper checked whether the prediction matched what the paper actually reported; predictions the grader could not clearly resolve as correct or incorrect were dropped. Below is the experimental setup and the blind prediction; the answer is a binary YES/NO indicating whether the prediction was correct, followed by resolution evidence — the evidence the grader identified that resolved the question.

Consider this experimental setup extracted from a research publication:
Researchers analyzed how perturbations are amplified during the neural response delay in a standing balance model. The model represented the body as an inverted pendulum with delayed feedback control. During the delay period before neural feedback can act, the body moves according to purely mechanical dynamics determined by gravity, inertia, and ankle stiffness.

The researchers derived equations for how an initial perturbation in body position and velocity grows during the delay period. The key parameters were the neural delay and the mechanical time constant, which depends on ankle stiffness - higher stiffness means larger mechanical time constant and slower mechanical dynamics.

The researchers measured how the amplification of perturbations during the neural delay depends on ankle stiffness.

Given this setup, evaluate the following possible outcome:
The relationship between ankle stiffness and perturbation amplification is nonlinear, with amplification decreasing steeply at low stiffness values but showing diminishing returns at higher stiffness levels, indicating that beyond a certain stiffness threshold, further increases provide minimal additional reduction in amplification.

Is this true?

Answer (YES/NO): NO